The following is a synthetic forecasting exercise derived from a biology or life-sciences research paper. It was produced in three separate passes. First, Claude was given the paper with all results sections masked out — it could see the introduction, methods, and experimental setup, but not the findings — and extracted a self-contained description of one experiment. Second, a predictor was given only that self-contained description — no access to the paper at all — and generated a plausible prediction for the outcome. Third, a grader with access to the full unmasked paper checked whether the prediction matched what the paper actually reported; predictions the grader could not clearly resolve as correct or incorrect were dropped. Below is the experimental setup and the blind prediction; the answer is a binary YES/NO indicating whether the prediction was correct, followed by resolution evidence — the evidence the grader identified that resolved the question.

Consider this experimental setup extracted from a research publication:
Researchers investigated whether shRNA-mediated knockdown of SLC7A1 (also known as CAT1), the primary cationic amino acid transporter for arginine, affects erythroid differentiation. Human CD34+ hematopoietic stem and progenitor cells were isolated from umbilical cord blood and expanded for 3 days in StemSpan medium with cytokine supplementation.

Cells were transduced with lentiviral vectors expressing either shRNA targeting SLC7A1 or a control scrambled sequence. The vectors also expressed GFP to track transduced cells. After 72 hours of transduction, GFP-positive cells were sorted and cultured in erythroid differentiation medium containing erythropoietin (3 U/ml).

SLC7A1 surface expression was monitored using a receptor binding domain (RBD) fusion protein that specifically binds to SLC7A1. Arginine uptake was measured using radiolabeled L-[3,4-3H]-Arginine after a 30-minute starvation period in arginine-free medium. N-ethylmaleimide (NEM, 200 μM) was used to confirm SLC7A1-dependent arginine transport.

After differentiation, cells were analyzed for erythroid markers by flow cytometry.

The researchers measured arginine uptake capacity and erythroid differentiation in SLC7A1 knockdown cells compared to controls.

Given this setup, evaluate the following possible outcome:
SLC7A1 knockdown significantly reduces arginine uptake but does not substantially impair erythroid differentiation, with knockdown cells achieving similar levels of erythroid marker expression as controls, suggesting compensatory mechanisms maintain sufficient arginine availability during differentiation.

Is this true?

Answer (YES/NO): NO